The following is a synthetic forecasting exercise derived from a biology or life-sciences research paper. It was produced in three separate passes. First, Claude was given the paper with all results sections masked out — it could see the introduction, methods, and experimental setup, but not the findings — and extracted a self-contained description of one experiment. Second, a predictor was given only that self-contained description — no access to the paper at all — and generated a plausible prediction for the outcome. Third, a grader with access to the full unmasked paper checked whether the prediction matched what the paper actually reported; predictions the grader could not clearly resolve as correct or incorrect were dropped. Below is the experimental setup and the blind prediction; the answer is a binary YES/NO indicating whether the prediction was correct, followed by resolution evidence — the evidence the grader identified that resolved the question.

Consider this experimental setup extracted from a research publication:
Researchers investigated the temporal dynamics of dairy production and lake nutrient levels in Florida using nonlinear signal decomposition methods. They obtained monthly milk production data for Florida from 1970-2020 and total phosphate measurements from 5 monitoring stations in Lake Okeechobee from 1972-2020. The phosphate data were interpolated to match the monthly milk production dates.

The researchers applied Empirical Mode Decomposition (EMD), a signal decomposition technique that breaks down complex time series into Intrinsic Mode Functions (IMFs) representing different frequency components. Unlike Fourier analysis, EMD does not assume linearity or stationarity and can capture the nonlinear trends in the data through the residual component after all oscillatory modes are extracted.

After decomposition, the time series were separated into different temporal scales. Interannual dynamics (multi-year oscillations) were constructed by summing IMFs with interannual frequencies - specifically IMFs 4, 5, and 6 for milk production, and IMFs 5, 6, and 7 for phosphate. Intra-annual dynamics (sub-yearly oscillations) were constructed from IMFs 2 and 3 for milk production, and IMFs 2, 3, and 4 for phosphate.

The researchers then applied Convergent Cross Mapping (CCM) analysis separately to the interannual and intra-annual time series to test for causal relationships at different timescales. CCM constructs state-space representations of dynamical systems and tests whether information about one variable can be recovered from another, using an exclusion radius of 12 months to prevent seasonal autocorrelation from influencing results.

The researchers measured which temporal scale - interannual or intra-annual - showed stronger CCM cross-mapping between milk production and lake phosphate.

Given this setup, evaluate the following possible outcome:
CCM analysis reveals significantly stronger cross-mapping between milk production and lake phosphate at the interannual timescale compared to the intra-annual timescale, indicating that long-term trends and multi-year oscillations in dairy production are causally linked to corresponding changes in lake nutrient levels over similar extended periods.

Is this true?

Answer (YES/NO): NO